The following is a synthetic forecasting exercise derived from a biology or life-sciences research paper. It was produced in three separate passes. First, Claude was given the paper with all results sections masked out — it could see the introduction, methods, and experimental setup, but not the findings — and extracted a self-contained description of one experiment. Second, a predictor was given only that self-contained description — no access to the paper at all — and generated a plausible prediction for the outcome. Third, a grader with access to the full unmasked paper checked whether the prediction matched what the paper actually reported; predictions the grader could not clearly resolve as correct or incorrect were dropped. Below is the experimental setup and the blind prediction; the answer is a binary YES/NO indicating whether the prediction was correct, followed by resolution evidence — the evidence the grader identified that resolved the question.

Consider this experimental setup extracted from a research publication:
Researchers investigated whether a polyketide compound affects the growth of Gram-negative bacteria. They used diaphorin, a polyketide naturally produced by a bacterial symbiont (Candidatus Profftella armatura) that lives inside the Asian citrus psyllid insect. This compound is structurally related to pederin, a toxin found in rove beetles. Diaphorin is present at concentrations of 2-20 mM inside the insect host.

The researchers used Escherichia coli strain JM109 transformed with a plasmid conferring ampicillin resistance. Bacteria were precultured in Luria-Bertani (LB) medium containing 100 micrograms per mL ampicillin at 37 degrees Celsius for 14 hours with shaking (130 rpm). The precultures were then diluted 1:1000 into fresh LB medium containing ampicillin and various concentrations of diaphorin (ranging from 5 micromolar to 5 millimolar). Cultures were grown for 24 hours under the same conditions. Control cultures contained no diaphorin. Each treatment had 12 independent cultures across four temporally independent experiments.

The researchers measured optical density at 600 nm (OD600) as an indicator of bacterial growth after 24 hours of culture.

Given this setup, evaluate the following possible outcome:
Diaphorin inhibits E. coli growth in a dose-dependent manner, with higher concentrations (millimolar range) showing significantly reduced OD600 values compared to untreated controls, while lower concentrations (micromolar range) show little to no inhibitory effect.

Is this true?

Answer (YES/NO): NO